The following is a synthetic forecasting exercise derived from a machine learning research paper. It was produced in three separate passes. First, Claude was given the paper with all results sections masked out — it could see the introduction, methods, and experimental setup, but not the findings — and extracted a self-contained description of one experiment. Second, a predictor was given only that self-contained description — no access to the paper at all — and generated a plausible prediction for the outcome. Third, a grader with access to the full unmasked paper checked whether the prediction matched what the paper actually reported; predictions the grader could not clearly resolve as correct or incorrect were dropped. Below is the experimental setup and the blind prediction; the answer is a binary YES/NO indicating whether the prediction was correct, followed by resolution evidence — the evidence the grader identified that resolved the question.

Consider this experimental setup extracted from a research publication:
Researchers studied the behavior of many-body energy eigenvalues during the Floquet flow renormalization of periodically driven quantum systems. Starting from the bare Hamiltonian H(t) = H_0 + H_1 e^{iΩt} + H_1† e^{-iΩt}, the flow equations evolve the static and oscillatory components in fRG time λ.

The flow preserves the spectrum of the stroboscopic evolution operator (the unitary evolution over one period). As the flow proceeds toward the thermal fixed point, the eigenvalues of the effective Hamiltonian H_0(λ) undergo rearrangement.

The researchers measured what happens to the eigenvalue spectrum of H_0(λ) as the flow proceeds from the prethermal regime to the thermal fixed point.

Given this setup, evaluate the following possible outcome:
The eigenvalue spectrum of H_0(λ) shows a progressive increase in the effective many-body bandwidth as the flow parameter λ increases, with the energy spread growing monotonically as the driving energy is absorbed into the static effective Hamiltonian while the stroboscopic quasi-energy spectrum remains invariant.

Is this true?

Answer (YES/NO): NO